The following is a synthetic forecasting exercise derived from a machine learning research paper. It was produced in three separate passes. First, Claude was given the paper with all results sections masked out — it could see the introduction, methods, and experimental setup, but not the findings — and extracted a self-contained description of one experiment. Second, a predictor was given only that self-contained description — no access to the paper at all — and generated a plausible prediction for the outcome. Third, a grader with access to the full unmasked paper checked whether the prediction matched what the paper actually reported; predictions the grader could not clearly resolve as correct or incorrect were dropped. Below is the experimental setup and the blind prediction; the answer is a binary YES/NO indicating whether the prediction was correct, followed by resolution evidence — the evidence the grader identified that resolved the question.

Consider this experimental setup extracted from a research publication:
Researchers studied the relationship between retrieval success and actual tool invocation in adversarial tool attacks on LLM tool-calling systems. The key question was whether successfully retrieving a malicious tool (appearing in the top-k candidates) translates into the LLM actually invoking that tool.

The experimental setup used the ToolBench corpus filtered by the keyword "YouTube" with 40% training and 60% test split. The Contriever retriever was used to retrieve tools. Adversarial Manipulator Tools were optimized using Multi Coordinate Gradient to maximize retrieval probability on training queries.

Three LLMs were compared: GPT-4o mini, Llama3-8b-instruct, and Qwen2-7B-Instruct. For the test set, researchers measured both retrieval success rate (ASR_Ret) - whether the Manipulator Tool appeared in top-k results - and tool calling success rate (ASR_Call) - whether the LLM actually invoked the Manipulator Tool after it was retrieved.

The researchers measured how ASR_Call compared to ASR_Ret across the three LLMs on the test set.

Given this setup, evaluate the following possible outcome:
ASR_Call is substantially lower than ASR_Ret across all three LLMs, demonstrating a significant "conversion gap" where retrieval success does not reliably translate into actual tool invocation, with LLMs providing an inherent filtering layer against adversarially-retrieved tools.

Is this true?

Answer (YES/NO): YES